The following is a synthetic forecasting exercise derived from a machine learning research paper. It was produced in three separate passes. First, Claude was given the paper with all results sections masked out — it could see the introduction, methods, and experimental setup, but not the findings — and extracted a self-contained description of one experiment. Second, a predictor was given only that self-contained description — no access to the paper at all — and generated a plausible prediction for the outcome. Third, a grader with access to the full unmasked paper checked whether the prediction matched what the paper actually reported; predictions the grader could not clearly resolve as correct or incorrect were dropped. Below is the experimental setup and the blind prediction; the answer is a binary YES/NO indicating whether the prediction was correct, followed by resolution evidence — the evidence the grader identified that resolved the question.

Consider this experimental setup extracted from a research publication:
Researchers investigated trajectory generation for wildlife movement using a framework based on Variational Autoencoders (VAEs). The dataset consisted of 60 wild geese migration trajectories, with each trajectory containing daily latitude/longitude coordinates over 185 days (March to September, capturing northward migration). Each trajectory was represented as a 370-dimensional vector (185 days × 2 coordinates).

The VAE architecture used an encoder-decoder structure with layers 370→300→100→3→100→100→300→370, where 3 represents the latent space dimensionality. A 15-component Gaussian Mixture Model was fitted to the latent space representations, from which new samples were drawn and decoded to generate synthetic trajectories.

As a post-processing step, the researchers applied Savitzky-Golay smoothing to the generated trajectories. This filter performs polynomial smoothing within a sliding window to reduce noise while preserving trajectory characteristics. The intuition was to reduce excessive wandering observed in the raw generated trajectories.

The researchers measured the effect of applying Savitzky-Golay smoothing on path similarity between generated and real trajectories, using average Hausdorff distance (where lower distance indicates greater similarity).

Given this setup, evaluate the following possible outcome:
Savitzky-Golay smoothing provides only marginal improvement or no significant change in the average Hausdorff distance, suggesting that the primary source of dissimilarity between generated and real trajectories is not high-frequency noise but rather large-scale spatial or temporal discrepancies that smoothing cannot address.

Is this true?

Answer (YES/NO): NO